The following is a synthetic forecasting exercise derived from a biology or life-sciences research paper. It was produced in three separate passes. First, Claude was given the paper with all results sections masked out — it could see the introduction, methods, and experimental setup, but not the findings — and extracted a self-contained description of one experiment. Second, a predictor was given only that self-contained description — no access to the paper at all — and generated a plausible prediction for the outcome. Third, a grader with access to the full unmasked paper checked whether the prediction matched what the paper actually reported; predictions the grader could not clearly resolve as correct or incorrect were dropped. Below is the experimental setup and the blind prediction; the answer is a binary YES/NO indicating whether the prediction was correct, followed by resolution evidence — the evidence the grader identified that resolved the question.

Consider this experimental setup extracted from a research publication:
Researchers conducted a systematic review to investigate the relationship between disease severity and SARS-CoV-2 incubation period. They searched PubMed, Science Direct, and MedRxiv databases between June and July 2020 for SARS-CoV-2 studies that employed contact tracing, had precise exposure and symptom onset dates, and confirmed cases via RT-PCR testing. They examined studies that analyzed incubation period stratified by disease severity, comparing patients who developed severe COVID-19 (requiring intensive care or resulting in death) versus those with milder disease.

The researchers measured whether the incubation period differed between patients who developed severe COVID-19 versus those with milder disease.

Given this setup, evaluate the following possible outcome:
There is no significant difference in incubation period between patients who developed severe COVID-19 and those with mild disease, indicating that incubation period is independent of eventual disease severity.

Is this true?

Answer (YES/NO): NO